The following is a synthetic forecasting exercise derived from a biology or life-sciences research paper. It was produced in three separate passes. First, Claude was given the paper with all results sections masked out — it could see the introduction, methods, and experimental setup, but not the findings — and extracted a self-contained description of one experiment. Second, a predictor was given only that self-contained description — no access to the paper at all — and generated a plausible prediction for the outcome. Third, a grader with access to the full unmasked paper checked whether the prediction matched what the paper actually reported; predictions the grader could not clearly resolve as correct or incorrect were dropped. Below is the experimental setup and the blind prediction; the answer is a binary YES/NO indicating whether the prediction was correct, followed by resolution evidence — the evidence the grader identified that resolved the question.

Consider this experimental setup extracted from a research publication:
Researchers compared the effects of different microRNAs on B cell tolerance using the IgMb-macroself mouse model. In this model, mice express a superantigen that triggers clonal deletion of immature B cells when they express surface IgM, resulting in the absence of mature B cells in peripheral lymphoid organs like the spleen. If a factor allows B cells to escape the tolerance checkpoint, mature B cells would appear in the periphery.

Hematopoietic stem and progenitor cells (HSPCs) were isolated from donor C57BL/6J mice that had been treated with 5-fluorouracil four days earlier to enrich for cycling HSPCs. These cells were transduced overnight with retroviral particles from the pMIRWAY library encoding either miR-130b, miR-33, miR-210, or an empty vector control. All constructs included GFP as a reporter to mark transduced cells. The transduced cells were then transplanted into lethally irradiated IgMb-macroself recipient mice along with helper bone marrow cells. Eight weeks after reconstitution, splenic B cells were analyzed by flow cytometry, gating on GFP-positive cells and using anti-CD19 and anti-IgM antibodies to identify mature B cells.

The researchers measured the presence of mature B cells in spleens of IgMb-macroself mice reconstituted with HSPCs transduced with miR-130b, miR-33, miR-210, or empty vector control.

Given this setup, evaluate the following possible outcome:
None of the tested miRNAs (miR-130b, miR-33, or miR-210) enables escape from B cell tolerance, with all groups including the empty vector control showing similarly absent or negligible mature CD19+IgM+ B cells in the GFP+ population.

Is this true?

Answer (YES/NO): NO